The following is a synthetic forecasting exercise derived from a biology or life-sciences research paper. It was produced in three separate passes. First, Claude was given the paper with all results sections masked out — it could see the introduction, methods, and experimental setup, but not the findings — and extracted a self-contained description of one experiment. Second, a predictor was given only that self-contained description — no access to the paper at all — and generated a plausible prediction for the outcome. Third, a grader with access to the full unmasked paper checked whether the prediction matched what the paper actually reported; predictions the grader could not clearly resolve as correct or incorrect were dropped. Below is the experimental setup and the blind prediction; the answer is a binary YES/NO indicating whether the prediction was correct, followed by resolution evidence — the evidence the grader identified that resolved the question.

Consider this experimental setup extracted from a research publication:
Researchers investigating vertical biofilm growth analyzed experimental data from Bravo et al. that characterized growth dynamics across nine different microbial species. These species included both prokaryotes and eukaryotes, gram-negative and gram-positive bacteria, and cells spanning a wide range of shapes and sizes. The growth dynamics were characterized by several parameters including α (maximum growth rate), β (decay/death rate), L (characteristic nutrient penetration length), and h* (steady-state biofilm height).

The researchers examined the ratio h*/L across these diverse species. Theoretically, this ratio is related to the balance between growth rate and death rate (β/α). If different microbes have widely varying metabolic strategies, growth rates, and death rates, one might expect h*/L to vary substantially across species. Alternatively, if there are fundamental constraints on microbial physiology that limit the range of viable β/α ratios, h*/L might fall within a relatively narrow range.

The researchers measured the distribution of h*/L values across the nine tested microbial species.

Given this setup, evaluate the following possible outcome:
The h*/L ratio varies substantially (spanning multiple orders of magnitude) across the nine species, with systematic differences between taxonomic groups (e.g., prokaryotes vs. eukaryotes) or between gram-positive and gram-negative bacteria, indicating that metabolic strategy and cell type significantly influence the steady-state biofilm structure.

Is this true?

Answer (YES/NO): NO